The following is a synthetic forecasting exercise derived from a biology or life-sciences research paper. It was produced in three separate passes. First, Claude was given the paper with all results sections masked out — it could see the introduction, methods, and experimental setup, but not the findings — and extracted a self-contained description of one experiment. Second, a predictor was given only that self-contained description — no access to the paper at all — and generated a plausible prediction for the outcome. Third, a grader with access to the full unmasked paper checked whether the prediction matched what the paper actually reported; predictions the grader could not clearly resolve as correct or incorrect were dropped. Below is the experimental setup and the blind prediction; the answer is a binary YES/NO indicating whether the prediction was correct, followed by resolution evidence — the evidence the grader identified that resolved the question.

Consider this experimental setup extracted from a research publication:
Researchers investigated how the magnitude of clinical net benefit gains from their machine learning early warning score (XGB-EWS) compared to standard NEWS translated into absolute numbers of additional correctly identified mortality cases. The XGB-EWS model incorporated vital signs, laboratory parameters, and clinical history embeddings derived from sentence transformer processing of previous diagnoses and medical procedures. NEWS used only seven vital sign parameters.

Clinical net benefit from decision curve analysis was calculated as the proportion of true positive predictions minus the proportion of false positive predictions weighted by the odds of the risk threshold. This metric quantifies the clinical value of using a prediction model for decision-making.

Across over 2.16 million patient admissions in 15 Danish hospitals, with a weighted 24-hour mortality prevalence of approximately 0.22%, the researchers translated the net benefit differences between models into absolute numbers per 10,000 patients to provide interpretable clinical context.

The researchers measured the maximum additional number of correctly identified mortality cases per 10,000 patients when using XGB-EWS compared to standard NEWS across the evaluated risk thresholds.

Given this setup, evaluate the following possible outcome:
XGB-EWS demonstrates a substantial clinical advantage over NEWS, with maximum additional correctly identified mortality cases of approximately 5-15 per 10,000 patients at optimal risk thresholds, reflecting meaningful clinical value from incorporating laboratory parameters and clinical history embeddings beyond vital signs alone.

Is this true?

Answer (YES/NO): NO